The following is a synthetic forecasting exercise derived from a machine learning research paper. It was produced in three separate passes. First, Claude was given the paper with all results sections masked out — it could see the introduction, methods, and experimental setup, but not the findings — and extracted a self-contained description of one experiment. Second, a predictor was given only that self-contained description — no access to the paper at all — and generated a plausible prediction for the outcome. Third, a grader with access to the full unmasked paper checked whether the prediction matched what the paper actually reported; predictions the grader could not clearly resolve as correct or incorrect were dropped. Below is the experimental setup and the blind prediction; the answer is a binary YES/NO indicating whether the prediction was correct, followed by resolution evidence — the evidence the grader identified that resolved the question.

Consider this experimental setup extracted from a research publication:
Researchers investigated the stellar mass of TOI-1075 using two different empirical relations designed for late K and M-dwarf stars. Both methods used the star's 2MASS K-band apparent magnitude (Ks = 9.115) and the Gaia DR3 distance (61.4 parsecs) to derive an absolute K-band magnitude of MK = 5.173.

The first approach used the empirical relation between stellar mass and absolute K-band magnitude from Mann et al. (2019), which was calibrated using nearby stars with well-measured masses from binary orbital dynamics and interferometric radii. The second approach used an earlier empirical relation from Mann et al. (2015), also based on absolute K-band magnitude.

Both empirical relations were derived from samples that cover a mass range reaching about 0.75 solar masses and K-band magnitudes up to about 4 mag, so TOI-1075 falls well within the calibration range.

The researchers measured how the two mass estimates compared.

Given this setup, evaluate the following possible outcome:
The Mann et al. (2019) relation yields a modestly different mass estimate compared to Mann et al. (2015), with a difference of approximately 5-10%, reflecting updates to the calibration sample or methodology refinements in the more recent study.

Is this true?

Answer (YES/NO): YES